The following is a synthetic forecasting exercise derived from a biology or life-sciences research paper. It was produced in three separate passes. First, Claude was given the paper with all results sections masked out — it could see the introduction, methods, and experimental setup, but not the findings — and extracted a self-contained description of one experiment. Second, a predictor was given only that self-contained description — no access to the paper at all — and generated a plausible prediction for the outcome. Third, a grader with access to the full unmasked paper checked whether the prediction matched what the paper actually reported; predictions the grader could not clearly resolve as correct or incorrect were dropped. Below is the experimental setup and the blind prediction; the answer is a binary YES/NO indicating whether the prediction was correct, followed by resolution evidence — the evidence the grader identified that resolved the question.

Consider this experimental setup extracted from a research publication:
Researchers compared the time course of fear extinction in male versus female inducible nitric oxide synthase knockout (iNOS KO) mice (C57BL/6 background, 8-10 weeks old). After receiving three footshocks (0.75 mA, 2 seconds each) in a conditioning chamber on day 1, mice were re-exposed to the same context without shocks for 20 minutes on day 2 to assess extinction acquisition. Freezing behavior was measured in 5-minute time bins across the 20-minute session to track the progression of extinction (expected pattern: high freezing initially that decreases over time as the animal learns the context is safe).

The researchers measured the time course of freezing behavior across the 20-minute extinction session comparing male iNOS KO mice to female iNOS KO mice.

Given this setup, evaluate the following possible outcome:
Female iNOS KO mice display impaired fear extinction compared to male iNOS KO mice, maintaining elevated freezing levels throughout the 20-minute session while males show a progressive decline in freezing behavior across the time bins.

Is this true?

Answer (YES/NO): NO